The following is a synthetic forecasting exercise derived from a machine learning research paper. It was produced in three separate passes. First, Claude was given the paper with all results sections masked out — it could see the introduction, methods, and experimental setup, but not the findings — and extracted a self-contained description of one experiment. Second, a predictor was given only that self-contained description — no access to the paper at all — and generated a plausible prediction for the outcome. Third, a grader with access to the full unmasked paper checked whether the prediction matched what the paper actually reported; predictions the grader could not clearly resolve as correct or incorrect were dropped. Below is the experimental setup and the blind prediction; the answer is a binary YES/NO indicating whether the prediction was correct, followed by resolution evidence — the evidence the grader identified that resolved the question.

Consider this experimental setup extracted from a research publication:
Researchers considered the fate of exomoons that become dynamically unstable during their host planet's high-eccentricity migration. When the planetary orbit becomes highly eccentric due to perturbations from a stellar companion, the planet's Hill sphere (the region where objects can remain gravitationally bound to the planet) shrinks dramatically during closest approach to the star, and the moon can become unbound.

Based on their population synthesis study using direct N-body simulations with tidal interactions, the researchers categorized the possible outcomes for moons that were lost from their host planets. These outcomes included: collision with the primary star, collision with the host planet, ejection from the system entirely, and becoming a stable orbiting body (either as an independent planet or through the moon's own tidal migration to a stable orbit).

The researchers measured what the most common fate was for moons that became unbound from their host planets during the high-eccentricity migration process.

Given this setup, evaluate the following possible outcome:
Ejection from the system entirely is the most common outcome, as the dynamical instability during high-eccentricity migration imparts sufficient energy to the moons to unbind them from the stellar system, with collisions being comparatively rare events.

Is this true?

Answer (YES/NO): NO